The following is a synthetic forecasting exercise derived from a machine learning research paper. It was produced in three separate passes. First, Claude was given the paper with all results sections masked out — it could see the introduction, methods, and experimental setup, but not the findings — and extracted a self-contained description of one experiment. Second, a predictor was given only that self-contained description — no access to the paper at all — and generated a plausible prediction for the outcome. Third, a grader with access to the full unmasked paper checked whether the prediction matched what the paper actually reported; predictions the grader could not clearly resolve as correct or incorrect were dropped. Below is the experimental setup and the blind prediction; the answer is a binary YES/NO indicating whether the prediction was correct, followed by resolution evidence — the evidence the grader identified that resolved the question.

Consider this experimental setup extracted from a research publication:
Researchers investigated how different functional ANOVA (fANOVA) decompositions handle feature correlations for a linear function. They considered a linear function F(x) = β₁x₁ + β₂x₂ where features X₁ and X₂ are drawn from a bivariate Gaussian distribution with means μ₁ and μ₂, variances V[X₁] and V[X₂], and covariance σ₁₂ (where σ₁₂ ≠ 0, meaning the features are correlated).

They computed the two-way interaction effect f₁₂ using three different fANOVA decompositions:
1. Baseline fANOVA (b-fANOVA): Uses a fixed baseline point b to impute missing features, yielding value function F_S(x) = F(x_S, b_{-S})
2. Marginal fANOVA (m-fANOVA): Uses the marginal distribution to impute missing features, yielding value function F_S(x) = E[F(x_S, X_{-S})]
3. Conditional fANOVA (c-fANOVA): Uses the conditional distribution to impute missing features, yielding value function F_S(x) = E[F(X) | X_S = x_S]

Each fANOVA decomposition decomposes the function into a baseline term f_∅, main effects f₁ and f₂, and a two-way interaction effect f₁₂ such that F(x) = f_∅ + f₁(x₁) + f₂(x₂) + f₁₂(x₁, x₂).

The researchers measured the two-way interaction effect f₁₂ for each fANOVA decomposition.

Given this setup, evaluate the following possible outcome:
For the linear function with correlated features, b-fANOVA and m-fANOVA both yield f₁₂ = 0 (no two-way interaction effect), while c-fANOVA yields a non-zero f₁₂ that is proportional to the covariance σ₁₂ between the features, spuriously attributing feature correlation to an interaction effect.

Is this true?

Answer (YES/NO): YES